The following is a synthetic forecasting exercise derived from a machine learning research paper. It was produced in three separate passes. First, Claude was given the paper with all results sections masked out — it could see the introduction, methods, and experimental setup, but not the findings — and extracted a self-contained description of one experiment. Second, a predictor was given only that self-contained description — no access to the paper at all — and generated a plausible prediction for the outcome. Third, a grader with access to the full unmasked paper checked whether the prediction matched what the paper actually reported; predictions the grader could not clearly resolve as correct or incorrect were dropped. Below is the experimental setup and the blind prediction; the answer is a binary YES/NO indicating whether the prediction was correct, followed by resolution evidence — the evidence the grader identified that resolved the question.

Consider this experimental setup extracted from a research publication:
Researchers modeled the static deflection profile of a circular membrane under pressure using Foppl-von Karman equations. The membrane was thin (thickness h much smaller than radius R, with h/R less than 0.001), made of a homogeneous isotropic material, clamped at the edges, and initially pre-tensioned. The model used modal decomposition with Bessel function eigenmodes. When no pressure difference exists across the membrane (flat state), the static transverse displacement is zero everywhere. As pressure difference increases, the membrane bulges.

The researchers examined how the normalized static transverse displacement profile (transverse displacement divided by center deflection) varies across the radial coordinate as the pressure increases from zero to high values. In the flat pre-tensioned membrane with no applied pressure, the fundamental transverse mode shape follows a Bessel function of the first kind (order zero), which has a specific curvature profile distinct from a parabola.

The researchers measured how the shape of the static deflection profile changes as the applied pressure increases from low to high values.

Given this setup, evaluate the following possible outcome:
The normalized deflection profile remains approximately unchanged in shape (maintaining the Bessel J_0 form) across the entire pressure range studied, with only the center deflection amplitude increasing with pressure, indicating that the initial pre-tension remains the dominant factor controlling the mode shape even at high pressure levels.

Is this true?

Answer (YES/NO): NO